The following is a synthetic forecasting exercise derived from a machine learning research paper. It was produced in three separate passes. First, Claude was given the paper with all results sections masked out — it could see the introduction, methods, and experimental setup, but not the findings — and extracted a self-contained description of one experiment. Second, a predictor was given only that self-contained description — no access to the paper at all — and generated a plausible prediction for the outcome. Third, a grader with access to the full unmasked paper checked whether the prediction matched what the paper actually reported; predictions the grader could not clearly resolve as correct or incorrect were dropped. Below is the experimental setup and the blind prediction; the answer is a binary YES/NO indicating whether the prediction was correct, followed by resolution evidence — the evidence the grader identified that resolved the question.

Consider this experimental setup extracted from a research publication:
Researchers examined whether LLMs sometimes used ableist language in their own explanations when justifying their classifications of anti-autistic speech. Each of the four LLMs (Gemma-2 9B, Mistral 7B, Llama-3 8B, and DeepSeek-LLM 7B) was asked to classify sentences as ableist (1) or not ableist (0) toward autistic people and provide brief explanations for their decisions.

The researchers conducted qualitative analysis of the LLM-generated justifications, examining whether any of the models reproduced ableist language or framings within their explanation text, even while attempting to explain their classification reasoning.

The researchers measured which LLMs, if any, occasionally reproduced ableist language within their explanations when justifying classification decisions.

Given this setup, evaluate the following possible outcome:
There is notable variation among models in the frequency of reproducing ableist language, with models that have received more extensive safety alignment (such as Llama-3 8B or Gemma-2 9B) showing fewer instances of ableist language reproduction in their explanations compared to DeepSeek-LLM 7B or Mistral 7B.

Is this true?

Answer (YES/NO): NO